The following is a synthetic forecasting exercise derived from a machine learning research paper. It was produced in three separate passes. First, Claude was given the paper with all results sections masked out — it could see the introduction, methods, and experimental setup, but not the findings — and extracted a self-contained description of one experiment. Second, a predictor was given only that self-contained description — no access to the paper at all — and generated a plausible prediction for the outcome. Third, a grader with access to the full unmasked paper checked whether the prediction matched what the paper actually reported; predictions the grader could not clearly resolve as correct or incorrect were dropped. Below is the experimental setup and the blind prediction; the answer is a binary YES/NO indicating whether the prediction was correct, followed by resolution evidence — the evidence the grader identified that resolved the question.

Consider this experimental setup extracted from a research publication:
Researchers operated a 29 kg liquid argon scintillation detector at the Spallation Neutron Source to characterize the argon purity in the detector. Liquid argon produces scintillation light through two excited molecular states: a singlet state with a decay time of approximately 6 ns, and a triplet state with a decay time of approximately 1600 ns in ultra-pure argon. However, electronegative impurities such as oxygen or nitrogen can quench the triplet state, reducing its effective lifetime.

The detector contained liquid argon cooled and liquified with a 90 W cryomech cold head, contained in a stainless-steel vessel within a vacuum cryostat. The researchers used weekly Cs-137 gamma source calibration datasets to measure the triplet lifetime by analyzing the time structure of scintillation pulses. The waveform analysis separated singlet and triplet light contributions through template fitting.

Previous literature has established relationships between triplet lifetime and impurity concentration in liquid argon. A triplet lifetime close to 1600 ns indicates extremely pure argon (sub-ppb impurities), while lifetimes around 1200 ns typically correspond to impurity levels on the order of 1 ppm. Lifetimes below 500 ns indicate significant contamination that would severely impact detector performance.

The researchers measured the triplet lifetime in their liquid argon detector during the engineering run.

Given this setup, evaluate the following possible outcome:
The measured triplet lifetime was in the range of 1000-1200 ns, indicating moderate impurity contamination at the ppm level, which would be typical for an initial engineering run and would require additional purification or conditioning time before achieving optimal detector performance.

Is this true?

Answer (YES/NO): YES